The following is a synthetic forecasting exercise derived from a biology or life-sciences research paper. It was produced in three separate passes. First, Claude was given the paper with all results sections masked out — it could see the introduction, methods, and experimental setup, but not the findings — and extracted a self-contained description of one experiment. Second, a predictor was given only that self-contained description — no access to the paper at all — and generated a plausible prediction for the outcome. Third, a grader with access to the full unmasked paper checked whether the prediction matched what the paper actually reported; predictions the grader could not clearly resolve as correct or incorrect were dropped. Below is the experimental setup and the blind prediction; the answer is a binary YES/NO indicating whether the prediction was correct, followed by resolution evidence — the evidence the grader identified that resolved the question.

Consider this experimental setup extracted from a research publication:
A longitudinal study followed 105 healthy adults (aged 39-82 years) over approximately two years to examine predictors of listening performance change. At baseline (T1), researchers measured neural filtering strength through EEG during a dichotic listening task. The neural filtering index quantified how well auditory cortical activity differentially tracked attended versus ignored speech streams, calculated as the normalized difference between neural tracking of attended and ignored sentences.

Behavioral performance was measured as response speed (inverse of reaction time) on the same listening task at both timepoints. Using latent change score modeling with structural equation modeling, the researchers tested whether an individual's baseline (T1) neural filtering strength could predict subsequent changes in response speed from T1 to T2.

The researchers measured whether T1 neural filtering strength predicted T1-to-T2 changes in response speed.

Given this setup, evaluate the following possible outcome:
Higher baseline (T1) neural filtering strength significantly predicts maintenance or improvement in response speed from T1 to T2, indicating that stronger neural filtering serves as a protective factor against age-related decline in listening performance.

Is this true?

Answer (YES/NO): NO